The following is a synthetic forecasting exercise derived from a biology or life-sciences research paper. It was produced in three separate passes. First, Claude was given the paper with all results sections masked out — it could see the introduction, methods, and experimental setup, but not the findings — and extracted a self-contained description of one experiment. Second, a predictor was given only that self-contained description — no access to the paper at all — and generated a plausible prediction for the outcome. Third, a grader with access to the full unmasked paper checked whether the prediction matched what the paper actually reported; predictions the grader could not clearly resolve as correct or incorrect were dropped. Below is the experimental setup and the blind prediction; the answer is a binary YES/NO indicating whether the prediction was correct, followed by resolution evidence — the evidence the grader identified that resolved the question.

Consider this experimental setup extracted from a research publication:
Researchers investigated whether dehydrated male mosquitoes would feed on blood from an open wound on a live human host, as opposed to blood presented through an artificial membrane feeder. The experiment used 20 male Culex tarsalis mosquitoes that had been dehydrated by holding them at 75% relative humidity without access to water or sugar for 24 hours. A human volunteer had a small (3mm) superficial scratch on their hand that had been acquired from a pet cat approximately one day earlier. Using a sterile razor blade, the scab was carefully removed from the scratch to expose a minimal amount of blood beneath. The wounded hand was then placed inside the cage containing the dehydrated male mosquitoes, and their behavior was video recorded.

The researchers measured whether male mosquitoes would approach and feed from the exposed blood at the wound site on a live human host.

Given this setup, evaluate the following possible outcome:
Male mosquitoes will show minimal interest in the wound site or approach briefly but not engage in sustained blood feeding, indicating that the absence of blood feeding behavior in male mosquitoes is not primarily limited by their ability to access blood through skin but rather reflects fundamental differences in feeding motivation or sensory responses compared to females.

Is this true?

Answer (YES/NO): NO